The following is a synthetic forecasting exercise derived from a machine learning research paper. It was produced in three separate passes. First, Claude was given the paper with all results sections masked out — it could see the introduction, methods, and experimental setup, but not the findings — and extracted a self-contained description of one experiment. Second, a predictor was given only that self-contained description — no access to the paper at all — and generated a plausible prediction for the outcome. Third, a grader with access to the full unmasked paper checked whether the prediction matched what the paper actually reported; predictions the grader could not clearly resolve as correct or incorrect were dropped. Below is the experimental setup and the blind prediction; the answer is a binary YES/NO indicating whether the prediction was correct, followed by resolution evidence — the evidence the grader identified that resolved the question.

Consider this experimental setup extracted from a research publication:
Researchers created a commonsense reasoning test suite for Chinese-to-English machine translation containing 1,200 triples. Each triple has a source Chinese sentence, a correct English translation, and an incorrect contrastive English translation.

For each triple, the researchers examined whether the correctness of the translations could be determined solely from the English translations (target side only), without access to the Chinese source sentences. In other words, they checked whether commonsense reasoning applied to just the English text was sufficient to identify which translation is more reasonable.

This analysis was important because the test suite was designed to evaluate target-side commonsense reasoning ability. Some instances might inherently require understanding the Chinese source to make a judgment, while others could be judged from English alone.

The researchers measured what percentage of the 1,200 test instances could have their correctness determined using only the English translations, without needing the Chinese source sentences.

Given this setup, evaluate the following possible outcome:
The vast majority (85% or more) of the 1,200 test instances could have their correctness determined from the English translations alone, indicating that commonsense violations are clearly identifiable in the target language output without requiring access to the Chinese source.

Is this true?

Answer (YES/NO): YES